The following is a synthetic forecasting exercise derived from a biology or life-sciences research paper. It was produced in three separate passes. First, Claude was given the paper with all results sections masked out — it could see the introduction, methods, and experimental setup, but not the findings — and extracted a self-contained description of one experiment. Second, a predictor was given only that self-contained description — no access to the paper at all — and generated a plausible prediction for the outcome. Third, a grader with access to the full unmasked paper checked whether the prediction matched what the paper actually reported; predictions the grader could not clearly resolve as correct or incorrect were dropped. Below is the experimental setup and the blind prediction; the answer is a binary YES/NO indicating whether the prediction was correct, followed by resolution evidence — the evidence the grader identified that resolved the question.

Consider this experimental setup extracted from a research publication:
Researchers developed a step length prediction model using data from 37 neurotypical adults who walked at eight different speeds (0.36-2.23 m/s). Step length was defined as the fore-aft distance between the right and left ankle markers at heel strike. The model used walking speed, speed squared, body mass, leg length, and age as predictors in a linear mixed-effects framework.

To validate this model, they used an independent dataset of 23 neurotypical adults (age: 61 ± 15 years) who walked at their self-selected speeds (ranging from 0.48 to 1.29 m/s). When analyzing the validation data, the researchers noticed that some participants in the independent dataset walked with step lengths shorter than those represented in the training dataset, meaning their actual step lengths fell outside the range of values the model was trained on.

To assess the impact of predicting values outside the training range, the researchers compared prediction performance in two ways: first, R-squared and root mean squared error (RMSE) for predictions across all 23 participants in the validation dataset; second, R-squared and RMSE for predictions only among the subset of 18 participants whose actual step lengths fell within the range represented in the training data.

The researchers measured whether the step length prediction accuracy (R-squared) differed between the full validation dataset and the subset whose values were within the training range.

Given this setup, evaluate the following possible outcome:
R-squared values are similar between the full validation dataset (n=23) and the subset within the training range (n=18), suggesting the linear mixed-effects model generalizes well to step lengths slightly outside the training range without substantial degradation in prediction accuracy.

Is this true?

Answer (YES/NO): NO